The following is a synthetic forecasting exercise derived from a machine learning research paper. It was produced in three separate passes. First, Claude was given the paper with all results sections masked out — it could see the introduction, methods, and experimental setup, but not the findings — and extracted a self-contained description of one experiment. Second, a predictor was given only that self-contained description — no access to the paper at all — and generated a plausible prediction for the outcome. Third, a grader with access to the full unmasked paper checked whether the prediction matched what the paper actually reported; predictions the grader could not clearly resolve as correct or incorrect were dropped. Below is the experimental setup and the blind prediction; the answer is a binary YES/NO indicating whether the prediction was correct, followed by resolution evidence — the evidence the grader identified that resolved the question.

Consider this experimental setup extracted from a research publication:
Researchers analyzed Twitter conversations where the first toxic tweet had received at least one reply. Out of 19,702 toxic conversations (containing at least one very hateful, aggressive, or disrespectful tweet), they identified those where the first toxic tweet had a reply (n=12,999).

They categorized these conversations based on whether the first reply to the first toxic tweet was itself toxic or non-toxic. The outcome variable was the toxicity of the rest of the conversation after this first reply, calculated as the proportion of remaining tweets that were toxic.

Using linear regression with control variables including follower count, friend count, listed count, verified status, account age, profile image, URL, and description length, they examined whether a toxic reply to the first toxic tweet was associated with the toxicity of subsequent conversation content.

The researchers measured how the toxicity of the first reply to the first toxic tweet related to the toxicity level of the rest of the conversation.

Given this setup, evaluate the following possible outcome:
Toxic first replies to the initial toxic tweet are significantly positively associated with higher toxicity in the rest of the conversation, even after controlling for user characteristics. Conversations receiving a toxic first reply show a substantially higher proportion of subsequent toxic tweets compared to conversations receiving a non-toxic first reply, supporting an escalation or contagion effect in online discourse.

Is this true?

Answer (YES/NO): YES